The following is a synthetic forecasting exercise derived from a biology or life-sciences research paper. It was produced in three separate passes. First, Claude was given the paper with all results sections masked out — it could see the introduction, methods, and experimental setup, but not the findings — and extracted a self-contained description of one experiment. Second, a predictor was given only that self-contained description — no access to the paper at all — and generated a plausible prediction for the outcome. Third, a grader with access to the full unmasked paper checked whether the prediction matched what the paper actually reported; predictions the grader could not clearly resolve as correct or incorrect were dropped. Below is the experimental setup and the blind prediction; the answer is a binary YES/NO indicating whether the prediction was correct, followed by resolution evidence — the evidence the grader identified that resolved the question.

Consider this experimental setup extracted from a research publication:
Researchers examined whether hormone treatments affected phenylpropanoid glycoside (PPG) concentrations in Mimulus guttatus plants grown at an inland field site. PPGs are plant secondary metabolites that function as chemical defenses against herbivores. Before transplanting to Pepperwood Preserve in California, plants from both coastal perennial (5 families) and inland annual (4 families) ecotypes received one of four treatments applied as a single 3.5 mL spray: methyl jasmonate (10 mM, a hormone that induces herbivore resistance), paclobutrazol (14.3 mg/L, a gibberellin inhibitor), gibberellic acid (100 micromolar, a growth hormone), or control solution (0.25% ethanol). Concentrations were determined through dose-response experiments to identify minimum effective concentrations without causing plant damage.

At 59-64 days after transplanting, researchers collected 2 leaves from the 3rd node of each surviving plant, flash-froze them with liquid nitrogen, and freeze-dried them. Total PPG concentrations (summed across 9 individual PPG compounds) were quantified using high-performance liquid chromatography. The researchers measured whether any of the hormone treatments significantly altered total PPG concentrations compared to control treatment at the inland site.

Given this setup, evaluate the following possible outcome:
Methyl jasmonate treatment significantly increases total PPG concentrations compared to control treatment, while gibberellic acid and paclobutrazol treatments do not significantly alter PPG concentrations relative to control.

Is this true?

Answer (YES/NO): NO